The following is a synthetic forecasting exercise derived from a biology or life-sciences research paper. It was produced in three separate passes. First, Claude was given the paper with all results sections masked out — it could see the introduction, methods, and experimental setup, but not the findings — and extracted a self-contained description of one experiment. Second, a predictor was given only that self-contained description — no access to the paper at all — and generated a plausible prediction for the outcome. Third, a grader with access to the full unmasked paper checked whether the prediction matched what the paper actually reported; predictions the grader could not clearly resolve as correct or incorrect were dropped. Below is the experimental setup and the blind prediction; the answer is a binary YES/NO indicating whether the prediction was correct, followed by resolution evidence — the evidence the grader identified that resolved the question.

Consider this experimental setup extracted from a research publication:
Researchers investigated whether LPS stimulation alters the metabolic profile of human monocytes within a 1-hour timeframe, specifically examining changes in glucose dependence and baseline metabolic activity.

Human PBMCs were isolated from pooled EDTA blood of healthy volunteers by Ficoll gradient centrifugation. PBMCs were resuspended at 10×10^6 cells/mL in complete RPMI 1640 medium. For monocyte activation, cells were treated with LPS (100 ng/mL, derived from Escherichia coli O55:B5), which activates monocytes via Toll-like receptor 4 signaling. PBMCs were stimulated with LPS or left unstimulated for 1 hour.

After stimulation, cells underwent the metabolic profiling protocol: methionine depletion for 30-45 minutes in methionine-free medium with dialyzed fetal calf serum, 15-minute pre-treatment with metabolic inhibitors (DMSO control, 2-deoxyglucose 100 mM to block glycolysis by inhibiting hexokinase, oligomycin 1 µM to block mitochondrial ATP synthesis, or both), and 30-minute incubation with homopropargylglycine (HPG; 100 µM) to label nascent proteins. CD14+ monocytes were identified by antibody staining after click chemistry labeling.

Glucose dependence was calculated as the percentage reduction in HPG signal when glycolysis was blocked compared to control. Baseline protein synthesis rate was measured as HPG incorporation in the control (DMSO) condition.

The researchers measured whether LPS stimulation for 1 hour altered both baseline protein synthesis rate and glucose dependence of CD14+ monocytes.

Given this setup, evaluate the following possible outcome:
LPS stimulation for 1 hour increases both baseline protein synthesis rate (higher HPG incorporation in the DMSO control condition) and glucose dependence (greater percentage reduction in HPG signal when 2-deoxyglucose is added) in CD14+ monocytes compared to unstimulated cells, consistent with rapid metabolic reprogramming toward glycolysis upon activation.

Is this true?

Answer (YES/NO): NO